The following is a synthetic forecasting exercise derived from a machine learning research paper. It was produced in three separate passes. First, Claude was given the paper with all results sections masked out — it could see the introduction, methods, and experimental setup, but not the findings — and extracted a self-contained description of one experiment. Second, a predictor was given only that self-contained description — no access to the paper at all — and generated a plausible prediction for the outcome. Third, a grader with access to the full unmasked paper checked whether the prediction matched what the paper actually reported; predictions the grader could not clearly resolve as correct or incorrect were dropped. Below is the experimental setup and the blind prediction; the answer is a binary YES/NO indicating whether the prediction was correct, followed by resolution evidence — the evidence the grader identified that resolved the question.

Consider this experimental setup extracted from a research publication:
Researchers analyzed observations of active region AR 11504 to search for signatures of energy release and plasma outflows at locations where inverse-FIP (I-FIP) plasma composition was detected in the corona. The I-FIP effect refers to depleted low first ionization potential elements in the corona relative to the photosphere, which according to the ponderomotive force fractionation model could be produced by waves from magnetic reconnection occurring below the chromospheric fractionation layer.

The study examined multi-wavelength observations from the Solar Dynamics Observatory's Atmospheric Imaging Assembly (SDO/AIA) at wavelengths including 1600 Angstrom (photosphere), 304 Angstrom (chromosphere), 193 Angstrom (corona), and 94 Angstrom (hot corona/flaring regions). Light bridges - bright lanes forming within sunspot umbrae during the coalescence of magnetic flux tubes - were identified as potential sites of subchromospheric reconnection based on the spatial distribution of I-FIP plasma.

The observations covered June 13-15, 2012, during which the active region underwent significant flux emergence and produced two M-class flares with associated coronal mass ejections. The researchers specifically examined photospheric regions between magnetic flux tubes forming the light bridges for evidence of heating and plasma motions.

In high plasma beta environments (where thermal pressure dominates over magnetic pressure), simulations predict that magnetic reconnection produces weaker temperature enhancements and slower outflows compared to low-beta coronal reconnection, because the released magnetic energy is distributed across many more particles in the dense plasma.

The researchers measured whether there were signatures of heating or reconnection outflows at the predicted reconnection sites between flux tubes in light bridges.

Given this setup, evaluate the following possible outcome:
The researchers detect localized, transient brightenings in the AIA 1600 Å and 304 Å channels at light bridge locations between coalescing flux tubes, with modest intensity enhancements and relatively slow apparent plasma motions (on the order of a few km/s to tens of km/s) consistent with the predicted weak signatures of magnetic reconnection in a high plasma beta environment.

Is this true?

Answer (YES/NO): NO